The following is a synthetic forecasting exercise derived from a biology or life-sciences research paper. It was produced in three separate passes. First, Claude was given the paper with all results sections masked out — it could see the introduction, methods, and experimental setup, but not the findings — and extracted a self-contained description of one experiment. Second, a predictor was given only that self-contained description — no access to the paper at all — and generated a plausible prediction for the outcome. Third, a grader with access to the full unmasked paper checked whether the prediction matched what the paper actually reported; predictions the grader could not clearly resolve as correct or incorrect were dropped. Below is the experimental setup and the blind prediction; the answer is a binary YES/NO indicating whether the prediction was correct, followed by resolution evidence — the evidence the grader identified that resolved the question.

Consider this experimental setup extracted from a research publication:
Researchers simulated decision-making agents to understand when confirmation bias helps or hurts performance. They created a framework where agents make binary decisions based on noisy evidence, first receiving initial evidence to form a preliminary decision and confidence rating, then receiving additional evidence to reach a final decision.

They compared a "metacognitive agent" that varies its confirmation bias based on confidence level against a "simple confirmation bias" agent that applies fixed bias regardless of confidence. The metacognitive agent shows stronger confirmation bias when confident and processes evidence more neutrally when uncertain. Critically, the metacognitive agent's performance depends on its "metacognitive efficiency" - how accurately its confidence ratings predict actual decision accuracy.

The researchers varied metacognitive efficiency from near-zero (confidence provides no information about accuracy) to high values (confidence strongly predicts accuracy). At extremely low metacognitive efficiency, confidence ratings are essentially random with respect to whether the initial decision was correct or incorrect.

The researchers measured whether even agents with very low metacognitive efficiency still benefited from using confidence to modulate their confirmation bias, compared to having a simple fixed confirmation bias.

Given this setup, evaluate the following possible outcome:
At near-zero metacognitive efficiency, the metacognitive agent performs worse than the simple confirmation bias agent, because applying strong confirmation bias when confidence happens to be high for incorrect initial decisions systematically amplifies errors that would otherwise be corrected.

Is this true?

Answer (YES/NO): NO